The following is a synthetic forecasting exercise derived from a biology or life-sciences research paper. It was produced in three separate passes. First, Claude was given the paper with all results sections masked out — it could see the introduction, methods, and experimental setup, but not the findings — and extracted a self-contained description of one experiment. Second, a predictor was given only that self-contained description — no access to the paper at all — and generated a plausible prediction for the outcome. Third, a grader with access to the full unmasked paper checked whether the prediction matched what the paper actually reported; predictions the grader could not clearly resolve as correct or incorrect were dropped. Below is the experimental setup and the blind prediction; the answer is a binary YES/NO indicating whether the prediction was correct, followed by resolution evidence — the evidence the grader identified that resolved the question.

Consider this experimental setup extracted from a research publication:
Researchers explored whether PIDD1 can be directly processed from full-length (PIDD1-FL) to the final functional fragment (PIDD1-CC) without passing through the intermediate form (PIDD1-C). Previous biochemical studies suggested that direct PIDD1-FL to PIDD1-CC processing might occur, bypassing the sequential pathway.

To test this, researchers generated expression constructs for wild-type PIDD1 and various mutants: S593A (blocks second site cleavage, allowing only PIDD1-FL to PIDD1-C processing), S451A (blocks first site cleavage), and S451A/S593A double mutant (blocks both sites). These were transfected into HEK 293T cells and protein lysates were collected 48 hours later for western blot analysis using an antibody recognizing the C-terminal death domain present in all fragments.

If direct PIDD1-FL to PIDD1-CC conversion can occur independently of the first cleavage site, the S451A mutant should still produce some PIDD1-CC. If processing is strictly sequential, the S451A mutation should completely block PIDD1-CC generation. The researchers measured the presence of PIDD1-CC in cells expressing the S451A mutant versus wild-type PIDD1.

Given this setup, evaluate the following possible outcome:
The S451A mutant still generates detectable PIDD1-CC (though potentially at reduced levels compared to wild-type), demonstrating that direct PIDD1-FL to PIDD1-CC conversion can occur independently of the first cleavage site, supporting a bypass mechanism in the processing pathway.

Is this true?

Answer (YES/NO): YES